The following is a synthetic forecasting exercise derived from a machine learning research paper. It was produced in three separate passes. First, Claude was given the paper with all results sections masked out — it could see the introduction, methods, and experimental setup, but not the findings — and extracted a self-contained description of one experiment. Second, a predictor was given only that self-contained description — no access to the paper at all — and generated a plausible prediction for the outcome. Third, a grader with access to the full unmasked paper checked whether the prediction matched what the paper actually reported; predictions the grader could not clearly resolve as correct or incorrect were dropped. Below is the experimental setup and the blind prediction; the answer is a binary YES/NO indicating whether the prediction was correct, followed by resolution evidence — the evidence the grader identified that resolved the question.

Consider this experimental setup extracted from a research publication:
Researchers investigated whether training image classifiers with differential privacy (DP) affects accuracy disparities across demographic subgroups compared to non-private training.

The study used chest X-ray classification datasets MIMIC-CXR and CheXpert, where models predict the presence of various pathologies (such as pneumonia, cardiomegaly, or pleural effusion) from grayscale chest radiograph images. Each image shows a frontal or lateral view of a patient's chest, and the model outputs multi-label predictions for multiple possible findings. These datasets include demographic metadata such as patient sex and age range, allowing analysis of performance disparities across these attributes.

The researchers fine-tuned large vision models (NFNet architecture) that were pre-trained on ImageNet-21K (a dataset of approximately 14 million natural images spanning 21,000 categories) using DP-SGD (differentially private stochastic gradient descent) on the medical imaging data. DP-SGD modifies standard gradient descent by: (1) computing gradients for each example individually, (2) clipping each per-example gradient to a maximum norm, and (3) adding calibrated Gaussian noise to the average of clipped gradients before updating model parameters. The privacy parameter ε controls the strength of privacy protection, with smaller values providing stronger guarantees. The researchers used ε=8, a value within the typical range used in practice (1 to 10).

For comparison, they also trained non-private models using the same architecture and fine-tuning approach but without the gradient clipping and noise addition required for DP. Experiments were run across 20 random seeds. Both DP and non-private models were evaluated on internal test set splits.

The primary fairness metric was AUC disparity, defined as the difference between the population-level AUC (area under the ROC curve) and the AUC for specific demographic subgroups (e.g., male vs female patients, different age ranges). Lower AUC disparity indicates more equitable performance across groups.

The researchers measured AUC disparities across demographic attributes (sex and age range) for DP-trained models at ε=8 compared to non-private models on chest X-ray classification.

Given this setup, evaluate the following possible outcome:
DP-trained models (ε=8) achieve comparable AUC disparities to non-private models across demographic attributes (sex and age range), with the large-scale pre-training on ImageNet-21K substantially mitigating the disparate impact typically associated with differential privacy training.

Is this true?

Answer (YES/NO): YES